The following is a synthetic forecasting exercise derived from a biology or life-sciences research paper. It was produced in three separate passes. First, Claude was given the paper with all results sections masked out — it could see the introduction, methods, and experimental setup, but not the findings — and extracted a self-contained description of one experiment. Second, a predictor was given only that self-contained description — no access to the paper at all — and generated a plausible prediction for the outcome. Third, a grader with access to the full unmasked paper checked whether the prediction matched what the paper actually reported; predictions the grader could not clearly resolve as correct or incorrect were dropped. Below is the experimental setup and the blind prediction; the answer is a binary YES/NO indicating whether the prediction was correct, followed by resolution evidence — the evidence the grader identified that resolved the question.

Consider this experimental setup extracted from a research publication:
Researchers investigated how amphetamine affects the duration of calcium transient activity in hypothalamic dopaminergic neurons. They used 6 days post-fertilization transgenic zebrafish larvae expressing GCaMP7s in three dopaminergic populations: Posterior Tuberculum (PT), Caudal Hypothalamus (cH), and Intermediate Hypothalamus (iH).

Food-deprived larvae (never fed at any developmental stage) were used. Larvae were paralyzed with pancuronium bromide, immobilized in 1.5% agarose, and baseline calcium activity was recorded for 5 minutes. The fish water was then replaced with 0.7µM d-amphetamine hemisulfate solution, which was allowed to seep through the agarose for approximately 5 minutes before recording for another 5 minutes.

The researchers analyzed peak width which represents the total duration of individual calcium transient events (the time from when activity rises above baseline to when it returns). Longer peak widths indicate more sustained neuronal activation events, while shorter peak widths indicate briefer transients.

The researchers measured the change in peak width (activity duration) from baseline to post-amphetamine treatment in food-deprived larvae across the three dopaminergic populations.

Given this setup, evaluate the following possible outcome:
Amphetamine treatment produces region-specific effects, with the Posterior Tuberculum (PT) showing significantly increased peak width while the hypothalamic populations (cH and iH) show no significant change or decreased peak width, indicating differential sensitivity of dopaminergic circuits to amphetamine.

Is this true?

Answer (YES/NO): NO